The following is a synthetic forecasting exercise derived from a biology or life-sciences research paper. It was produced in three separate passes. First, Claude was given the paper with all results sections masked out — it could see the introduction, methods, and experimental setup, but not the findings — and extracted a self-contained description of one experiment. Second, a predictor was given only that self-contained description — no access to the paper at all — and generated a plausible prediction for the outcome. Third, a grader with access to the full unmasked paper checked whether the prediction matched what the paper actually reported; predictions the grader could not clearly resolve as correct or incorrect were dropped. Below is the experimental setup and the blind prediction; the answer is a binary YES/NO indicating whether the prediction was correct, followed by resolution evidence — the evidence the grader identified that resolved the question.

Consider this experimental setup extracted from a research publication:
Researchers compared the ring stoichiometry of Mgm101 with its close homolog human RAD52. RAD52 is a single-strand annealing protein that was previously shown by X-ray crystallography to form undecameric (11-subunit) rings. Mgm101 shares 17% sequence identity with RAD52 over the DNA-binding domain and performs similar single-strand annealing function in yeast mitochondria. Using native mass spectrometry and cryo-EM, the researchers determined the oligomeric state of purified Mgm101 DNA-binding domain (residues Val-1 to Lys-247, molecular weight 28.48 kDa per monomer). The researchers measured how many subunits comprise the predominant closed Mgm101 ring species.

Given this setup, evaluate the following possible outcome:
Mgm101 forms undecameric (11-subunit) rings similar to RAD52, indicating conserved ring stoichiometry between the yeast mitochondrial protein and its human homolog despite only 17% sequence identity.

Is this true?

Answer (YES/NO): NO